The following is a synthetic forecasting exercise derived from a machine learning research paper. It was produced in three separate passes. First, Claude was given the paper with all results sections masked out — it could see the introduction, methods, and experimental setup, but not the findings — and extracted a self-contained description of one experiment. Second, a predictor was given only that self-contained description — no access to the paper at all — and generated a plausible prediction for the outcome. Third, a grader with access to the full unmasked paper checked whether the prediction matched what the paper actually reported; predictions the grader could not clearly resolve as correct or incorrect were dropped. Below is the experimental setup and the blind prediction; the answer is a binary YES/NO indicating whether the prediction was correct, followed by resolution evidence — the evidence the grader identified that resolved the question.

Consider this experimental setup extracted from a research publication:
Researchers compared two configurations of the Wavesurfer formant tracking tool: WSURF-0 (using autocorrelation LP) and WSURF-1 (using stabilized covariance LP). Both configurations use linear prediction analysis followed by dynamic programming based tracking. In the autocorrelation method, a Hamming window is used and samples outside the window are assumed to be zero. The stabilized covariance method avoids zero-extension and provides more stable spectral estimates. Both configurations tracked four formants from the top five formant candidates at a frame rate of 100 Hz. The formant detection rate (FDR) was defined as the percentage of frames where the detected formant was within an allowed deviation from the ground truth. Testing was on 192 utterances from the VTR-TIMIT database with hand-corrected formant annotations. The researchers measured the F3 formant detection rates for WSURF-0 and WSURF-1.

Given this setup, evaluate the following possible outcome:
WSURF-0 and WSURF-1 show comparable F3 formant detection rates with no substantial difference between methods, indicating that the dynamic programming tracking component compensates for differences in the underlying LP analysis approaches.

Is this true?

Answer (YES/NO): NO